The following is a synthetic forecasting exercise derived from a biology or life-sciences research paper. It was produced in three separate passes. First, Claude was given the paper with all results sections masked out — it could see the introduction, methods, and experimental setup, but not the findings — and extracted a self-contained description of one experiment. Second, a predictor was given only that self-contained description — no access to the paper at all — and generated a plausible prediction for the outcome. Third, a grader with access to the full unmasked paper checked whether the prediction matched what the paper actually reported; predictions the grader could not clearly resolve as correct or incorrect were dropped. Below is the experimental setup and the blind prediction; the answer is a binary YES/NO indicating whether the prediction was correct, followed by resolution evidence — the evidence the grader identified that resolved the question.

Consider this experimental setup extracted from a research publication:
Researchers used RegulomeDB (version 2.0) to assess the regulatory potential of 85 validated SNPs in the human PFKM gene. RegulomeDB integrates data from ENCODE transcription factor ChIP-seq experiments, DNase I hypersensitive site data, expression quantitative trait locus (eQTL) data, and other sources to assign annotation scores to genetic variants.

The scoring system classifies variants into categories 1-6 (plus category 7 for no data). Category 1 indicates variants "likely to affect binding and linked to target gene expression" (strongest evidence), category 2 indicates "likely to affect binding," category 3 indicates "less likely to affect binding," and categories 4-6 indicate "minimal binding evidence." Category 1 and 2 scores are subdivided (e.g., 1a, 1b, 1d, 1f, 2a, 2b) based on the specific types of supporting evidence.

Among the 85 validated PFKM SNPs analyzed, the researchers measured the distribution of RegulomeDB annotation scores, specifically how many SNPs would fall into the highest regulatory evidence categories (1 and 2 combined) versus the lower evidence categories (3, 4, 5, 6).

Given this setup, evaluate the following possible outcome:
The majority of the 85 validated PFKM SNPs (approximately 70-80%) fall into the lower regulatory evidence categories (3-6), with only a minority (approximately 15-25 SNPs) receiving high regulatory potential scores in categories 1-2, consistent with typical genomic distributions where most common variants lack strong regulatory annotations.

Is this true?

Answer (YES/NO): NO